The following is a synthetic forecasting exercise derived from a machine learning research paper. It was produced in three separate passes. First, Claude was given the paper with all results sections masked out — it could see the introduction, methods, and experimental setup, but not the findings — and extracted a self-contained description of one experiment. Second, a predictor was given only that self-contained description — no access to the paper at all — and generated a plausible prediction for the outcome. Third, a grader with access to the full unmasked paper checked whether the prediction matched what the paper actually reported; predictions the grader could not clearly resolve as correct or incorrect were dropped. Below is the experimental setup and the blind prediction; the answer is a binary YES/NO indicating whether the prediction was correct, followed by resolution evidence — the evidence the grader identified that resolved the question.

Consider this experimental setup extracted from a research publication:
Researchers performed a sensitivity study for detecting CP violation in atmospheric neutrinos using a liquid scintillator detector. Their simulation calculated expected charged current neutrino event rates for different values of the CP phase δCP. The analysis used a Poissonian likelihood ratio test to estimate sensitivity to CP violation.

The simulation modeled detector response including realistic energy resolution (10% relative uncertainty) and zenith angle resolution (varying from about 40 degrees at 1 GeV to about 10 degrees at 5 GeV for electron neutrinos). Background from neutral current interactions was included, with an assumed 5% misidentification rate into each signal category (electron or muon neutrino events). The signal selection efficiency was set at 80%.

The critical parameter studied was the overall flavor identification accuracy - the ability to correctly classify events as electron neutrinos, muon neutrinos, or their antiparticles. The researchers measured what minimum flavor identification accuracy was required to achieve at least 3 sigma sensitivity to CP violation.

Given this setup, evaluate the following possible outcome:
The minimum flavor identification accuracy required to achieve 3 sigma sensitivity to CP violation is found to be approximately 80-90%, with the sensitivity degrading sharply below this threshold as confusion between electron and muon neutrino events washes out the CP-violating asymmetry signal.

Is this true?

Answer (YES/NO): NO